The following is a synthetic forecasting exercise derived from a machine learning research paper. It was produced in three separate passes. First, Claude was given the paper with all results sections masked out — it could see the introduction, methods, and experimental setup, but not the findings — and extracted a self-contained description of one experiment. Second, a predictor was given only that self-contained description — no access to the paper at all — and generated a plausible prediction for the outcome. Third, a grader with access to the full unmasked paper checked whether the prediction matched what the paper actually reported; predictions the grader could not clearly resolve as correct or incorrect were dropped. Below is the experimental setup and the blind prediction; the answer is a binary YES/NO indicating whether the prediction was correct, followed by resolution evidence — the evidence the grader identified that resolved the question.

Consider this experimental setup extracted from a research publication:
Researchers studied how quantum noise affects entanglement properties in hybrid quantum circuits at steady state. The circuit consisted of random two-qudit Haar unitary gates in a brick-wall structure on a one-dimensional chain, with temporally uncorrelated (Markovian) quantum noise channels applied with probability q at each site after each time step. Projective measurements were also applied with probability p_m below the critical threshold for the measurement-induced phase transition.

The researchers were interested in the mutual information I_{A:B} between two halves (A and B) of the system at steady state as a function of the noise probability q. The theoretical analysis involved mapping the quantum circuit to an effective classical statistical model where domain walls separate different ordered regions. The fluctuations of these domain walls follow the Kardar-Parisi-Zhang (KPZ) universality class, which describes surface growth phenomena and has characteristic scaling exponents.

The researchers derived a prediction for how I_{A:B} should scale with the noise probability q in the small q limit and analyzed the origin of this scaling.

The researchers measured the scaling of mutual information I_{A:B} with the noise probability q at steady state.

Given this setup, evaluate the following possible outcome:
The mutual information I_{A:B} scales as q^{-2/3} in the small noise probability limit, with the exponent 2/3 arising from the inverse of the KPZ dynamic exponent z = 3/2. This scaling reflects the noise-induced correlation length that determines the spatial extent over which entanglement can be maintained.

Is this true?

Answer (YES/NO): NO